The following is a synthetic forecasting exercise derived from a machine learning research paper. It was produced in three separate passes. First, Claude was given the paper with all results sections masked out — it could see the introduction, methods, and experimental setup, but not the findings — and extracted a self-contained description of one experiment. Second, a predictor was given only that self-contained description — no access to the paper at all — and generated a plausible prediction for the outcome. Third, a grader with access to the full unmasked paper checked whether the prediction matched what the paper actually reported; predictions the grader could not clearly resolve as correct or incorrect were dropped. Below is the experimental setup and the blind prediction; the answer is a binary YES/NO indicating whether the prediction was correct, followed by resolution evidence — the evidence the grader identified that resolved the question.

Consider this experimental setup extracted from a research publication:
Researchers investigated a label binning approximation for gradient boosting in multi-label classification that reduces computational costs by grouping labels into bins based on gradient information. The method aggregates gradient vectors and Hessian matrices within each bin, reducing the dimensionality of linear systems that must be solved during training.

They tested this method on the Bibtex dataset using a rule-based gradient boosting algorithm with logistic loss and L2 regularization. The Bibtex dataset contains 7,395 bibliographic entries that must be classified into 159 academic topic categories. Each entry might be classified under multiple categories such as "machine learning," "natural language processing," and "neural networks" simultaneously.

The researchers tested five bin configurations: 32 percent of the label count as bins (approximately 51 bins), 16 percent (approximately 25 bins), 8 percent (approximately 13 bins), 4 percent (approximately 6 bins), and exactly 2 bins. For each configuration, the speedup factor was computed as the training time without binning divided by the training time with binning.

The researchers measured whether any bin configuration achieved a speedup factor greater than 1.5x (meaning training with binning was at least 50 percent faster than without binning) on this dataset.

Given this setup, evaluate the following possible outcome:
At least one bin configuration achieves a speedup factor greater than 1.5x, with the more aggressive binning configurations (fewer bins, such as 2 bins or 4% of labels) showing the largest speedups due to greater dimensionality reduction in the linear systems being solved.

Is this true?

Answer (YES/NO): NO